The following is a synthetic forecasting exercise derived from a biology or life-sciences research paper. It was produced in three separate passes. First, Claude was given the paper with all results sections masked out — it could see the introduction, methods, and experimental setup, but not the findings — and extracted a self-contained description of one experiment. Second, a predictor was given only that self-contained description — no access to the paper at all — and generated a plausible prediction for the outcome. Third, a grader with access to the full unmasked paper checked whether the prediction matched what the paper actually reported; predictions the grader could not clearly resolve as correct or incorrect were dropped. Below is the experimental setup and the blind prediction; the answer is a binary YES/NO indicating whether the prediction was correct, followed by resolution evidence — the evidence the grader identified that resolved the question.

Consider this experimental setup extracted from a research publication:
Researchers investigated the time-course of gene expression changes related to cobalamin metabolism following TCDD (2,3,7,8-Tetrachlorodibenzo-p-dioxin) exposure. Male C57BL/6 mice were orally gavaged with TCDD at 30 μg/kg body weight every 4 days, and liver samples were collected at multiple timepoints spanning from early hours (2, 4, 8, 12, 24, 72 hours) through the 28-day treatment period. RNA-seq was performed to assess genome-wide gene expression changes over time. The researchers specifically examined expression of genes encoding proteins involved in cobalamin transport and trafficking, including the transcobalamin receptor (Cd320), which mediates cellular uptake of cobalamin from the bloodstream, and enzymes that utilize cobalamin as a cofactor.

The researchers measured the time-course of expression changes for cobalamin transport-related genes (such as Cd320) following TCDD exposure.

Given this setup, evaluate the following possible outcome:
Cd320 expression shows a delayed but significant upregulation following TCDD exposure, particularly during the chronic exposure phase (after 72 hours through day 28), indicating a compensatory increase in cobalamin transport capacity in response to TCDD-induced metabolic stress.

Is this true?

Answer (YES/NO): NO